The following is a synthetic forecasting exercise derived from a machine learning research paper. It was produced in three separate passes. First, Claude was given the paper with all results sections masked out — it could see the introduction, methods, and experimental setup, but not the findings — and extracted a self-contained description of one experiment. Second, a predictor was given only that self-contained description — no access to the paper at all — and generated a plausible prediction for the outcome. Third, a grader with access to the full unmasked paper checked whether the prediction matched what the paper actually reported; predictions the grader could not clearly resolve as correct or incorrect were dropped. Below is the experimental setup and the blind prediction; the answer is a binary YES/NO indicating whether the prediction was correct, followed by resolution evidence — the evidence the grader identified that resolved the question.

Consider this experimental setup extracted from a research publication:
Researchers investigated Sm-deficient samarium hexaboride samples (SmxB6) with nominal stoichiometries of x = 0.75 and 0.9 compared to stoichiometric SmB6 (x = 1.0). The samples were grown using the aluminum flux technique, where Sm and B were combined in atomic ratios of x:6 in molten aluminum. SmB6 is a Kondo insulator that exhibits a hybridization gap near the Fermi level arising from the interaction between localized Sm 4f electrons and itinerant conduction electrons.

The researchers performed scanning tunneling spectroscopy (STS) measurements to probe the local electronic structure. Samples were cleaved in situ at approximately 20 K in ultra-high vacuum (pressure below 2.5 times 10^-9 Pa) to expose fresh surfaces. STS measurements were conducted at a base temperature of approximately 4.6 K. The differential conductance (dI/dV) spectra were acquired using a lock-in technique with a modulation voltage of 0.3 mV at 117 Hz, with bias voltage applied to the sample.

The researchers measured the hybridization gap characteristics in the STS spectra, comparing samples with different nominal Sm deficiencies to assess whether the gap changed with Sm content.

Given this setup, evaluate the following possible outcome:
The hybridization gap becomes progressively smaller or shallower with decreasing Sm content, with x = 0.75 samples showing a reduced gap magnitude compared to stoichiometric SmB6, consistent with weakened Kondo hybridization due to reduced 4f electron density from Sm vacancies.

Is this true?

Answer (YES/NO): NO